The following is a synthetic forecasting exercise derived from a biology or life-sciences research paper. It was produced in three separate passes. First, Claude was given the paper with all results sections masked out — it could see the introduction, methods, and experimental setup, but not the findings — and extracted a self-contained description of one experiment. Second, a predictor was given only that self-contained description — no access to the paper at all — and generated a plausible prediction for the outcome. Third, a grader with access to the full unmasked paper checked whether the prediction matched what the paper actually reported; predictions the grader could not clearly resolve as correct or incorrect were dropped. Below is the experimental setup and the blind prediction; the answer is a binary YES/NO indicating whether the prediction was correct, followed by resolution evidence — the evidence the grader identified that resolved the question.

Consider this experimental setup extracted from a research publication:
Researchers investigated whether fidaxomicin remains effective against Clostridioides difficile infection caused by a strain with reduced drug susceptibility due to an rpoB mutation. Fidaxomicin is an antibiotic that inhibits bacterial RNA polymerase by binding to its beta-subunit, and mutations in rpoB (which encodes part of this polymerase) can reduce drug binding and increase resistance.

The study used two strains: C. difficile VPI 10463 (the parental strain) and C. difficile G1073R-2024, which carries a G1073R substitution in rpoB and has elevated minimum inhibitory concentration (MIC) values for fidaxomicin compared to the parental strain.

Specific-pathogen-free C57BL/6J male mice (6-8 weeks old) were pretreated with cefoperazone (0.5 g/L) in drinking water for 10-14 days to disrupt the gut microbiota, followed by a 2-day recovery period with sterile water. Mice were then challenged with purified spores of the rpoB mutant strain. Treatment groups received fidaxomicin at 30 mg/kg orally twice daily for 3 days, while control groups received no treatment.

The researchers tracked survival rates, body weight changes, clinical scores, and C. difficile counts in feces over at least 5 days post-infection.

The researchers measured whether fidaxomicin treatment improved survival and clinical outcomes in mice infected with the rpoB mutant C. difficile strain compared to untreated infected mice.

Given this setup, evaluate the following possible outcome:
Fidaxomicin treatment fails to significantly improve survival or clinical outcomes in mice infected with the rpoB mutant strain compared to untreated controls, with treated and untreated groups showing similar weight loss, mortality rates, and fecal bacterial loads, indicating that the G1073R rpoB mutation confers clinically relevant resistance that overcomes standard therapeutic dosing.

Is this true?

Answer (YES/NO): NO